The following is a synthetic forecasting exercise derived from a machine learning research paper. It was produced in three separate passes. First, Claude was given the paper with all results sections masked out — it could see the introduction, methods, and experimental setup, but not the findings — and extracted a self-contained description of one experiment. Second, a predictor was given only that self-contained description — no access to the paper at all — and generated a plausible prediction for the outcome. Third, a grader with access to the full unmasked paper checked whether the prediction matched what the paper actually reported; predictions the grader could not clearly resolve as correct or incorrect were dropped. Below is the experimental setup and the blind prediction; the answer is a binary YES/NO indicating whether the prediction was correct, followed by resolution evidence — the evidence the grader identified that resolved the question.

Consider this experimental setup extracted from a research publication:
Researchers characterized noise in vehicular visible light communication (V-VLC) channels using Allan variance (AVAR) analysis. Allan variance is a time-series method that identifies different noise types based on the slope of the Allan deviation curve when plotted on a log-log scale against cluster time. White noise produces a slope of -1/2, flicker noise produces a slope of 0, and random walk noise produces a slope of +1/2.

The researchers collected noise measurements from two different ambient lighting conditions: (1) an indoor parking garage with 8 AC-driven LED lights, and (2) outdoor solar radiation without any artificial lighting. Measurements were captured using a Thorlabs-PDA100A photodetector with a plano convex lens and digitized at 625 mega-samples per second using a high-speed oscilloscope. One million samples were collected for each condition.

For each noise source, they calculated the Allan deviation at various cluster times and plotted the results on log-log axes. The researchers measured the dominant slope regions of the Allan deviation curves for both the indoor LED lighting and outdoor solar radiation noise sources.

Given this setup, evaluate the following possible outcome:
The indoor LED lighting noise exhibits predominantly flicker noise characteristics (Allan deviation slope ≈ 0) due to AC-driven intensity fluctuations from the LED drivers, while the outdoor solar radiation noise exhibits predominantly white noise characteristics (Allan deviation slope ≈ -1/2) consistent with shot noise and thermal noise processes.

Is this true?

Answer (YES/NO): NO